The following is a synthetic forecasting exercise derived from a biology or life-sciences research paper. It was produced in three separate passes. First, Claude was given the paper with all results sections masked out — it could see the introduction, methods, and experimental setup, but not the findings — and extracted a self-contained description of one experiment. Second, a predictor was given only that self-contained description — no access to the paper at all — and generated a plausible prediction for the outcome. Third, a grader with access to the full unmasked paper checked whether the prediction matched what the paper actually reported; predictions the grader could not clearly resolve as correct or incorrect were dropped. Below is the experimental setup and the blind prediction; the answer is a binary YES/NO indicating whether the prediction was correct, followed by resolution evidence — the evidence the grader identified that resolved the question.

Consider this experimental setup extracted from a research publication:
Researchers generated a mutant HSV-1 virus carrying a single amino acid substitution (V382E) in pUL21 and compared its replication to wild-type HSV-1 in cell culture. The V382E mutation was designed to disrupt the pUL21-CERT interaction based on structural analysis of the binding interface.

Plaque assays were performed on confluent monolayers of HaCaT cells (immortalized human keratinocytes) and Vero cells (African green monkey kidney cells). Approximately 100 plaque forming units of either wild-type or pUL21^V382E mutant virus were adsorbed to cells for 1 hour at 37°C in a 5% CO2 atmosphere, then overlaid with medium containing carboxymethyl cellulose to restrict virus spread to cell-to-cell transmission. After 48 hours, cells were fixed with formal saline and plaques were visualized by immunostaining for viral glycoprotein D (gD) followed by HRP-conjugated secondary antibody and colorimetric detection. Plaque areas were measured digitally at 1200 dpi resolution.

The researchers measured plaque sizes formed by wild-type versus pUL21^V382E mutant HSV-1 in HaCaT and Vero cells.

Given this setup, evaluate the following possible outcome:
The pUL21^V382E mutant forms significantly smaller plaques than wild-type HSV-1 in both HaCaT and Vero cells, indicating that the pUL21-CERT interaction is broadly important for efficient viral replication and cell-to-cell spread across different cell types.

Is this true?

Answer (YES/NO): NO